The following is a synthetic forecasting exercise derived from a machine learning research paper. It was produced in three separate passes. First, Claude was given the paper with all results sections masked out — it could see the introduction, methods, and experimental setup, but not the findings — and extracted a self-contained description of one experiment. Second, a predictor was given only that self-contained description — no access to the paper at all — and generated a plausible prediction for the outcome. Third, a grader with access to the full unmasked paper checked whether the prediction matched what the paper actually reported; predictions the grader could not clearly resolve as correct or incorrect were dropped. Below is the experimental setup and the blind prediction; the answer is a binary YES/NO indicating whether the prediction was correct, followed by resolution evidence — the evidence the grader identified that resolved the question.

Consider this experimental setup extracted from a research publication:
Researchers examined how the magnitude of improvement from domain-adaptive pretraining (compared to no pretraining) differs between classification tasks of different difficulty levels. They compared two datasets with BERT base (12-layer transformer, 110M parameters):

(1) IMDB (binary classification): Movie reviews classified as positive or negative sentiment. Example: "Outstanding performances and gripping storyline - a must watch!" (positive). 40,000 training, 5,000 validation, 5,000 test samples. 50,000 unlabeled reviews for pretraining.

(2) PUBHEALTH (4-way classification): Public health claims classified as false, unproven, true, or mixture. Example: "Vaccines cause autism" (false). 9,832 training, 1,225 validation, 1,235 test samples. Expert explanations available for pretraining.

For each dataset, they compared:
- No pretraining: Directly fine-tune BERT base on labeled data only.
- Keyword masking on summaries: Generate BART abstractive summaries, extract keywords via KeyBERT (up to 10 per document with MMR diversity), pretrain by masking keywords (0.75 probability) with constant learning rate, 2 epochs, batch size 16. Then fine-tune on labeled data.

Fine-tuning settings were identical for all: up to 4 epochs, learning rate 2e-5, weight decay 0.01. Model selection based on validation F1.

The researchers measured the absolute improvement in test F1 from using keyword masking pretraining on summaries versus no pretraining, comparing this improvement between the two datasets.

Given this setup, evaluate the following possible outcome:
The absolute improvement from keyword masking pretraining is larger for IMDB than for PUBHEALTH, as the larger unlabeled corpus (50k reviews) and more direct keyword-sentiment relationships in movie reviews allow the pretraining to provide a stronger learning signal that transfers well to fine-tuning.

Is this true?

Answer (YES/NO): NO